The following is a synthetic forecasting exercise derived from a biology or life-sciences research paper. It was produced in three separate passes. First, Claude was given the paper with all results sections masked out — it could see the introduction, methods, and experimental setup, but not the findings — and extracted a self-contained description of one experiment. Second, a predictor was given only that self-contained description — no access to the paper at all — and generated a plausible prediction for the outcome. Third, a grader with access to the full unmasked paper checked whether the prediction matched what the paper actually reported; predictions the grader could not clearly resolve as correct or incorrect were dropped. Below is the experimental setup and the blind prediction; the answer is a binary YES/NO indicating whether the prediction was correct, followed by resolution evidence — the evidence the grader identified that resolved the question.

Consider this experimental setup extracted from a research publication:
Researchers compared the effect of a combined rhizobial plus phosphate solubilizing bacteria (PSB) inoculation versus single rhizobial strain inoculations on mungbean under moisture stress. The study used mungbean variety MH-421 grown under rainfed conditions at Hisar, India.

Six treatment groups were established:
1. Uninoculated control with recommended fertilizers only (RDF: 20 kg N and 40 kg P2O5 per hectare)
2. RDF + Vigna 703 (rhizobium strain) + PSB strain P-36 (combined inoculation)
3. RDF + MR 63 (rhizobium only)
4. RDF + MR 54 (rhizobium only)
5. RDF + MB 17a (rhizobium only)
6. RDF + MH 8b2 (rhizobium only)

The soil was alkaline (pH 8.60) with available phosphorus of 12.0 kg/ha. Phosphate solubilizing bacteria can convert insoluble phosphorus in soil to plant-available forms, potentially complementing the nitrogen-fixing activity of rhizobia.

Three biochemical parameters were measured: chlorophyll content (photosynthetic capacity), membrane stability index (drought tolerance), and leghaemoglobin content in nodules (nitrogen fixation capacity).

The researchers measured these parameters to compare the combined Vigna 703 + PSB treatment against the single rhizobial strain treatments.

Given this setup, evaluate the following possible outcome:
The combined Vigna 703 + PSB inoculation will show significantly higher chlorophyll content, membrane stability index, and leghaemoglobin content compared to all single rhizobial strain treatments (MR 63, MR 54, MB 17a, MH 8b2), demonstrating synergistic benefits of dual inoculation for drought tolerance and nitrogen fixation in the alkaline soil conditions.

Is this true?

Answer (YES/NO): NO